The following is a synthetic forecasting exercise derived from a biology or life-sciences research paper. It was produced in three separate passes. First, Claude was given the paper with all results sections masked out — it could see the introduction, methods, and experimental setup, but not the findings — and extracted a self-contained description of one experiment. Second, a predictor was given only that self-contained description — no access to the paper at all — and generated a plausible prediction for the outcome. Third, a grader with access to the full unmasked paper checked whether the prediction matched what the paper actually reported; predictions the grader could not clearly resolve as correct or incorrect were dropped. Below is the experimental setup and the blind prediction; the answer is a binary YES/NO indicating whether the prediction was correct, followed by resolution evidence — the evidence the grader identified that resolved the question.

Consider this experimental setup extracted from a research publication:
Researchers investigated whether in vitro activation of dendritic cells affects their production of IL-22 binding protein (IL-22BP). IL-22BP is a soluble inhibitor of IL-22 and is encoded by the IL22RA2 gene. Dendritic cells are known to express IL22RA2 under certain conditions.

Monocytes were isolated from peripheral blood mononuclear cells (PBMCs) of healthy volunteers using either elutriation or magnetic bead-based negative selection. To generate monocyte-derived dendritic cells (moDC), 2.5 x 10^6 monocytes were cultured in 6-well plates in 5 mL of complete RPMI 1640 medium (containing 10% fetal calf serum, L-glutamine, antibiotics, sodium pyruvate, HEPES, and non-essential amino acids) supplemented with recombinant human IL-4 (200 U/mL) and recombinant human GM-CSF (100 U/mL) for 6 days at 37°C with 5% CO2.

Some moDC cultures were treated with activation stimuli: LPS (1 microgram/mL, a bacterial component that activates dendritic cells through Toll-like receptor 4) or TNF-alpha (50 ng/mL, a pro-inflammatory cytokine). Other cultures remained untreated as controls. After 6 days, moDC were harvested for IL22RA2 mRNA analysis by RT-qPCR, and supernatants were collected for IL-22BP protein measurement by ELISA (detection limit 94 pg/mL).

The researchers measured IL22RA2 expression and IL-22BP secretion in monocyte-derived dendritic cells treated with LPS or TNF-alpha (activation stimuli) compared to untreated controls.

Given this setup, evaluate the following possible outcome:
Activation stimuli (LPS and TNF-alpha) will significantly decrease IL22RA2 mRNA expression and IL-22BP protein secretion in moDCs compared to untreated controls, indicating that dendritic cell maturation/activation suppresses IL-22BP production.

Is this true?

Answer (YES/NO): NO